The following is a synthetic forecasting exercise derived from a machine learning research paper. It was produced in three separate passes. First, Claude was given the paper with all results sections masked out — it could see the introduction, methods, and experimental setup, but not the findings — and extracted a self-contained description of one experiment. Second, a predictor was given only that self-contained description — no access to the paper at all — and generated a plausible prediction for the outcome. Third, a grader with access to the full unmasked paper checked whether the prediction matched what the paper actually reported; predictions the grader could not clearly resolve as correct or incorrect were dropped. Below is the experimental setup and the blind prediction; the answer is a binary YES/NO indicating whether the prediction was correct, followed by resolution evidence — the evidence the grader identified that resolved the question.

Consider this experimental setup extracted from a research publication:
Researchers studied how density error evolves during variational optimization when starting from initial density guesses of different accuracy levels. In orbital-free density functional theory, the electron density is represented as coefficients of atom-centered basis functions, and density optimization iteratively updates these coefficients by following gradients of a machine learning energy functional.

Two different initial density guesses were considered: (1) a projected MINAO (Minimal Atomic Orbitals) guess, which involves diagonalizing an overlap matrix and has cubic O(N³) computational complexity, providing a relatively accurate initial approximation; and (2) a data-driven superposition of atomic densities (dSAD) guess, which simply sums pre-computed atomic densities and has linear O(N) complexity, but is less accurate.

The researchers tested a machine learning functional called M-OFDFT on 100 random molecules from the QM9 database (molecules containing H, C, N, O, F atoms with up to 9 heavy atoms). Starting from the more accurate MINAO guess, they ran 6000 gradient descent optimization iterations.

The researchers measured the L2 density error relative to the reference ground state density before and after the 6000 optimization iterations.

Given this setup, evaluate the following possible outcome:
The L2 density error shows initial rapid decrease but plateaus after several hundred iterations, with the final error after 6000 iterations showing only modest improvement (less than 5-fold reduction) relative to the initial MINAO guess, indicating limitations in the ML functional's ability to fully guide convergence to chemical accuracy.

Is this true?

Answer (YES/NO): NO